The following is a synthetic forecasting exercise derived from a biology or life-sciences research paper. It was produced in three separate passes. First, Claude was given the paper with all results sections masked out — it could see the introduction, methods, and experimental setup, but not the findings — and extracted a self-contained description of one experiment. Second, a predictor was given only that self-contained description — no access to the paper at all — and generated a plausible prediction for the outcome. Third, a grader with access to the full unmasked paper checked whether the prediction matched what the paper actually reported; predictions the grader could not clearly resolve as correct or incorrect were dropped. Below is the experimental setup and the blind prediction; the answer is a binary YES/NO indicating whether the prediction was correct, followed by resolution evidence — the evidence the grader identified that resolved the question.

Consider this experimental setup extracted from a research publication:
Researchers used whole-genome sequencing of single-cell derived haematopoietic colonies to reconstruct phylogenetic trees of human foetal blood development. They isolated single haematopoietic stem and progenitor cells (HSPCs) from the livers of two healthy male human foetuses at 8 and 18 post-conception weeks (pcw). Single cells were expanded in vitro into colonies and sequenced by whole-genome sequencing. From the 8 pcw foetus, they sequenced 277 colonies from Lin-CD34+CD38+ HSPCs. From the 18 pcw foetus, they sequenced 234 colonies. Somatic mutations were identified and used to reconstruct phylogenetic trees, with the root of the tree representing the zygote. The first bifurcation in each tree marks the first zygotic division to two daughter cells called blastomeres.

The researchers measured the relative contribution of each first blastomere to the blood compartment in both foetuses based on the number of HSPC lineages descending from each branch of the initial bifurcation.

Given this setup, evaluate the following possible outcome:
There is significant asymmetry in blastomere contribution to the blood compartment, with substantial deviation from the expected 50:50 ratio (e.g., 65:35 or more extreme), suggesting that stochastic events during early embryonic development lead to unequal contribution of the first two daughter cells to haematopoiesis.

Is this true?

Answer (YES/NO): YES